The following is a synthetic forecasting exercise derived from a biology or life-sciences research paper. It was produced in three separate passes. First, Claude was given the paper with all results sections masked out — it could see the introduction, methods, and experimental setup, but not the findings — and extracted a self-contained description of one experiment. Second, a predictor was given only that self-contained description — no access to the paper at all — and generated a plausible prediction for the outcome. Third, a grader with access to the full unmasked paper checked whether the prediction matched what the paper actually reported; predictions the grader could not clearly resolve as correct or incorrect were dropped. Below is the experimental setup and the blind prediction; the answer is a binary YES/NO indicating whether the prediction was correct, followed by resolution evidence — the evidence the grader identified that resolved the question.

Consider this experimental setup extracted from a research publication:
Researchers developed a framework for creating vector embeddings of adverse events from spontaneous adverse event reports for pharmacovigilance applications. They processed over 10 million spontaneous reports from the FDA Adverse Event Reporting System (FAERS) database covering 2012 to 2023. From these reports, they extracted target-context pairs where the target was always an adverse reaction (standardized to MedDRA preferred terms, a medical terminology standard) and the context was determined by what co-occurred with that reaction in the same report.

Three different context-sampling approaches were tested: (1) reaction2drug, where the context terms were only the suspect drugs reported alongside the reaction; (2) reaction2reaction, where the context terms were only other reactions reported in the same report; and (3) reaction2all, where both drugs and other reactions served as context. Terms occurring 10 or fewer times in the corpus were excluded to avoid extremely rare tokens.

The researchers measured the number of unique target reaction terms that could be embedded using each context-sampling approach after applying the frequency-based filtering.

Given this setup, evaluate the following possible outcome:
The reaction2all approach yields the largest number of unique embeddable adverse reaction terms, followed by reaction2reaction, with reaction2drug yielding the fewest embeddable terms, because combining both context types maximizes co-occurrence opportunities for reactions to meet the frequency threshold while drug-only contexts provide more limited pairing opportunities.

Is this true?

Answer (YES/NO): YES